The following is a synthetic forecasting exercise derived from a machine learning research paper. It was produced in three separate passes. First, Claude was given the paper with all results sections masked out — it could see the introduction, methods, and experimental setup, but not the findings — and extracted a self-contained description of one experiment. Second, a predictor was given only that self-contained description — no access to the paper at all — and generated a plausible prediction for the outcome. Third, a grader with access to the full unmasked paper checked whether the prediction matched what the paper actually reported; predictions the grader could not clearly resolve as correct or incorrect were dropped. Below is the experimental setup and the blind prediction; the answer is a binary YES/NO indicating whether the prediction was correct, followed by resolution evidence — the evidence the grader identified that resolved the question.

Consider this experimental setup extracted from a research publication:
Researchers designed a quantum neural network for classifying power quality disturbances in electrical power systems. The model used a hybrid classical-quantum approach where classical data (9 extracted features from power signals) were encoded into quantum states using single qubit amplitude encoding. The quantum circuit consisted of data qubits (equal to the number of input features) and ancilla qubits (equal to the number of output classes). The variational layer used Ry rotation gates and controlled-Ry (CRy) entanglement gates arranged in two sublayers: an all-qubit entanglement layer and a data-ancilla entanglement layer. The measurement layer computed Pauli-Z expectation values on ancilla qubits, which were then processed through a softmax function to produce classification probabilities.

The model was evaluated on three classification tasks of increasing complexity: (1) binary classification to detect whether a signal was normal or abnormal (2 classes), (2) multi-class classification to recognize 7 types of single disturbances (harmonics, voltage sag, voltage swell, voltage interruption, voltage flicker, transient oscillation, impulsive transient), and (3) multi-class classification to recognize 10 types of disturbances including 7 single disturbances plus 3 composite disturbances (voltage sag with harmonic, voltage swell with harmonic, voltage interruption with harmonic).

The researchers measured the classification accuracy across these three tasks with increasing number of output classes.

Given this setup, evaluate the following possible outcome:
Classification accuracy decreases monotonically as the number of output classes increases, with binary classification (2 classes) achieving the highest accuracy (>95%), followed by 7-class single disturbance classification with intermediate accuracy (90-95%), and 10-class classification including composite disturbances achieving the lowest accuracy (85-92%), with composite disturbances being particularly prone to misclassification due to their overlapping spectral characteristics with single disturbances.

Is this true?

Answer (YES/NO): NO